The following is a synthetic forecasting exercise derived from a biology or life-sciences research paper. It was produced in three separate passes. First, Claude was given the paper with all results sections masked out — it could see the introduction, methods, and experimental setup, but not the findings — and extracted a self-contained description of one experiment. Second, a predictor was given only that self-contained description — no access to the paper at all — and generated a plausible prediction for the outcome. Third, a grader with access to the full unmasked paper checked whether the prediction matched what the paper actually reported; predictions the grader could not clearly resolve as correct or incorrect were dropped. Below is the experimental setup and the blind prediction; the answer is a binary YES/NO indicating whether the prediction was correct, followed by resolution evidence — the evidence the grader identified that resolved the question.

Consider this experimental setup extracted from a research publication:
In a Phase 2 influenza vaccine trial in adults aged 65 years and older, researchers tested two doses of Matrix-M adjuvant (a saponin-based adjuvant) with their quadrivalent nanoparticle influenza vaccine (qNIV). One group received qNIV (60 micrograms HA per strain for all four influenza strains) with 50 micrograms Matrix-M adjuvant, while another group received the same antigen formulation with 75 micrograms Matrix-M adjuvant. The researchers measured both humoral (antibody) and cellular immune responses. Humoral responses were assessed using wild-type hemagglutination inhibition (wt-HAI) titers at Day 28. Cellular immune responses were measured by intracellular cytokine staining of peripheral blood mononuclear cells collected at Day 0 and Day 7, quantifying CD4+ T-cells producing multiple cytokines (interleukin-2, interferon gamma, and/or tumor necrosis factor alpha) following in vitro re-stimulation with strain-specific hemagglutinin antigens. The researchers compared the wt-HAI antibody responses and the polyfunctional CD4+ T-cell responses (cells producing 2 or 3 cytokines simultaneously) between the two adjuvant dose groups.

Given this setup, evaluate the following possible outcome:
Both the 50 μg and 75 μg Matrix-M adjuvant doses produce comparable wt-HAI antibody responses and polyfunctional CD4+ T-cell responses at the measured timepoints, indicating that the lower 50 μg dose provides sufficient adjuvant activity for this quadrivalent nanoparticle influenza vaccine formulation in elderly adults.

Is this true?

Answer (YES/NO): NO